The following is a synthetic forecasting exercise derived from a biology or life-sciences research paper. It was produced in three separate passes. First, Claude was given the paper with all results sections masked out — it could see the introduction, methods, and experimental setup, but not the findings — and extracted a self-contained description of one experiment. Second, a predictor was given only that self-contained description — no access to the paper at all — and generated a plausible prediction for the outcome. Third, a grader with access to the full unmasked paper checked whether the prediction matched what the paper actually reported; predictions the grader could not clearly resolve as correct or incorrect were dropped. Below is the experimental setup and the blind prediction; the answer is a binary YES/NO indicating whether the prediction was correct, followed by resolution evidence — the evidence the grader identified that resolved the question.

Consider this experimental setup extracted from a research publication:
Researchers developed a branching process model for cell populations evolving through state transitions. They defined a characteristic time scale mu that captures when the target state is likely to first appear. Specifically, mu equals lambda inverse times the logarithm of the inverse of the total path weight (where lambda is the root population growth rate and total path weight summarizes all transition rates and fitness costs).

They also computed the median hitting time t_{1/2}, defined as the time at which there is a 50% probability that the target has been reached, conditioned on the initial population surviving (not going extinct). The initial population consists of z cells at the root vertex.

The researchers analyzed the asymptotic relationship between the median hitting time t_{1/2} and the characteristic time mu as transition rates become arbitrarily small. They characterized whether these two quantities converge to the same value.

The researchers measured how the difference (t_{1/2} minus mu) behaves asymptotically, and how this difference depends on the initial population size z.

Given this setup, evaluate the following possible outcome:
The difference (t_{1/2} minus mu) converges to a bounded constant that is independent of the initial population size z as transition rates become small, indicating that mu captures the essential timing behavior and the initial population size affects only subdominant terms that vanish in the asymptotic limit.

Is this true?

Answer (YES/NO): NO